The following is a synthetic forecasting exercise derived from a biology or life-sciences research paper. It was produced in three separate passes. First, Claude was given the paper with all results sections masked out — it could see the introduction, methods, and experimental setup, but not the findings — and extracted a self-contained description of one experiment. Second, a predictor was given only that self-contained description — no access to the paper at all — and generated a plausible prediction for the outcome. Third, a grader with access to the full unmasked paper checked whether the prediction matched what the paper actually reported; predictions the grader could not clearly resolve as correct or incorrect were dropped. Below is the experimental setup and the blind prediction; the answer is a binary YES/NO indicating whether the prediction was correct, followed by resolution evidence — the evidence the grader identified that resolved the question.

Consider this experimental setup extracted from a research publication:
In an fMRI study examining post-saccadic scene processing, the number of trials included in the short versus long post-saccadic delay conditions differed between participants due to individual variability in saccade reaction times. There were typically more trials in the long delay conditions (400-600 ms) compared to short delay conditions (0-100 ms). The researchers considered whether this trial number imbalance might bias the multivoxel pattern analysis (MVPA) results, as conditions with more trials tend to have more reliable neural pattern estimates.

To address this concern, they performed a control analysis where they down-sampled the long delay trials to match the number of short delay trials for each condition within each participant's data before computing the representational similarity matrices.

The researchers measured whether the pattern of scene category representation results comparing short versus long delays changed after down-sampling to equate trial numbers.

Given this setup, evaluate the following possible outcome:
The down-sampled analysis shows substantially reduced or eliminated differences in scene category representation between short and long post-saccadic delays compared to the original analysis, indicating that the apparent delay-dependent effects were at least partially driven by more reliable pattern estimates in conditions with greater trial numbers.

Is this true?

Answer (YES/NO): NO